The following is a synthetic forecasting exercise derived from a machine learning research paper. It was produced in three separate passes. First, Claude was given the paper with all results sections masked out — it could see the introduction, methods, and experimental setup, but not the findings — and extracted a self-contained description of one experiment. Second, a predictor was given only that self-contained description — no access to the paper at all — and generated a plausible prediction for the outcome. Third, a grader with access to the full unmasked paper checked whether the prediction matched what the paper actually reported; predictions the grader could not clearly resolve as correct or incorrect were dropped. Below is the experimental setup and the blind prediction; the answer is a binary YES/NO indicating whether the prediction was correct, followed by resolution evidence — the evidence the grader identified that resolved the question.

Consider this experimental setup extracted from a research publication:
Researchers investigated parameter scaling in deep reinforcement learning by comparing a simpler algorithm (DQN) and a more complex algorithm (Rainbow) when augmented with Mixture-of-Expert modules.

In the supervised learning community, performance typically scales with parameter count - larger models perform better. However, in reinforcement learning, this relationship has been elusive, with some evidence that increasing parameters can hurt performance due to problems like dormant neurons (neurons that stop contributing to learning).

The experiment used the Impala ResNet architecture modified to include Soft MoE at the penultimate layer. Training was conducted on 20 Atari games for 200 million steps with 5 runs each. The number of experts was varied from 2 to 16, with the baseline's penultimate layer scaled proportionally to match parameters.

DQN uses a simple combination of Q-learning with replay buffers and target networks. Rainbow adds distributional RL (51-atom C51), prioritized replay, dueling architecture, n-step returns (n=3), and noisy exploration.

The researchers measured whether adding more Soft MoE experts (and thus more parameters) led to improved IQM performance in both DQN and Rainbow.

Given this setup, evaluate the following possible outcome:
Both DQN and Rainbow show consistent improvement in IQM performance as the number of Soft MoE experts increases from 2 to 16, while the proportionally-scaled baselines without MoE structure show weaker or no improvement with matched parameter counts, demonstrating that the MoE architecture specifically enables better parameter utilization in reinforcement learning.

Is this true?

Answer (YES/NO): YES